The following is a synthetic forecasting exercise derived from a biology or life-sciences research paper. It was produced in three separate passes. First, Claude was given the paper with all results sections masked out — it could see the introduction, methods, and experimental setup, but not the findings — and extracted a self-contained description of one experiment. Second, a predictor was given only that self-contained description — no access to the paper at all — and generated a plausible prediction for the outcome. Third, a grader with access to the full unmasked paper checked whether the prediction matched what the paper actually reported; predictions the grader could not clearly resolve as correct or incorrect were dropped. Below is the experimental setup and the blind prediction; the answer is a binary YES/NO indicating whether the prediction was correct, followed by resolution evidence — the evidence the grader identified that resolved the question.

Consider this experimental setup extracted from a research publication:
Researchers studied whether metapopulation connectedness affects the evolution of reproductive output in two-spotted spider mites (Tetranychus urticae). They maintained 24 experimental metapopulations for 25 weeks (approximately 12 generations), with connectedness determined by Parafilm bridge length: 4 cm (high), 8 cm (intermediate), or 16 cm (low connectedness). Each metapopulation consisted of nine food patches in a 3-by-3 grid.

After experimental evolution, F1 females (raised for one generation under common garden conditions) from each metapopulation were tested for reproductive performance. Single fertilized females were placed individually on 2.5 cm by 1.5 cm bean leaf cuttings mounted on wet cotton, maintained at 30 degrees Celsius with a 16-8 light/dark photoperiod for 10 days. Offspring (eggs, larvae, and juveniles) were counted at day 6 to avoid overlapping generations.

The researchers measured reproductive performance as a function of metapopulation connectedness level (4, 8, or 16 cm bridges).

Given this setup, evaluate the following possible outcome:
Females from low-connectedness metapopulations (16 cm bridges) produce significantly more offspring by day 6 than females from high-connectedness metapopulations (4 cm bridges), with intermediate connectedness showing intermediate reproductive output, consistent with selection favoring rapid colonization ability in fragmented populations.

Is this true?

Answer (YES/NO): NO